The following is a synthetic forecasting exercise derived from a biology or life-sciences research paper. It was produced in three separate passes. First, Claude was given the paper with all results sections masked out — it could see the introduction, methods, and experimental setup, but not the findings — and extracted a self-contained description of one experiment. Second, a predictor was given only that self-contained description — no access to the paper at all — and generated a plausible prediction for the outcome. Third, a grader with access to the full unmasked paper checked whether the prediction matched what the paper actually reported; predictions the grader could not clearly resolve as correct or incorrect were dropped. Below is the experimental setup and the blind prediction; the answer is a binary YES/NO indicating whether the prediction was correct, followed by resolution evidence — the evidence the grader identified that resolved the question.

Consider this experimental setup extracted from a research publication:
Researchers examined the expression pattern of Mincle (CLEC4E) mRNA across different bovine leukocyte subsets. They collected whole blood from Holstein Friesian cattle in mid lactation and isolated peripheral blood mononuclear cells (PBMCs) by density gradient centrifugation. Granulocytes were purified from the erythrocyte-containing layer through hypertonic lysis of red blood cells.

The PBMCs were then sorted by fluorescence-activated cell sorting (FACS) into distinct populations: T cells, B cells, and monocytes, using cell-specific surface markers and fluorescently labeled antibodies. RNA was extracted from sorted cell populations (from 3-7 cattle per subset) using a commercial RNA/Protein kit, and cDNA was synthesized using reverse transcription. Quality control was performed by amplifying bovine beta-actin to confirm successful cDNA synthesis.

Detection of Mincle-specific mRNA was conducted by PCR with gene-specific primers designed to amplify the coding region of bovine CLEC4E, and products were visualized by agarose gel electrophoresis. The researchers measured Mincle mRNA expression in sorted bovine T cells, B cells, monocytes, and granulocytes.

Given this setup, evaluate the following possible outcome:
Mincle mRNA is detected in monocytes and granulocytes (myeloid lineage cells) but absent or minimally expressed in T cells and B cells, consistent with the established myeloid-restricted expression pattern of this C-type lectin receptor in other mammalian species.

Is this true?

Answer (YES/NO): NO